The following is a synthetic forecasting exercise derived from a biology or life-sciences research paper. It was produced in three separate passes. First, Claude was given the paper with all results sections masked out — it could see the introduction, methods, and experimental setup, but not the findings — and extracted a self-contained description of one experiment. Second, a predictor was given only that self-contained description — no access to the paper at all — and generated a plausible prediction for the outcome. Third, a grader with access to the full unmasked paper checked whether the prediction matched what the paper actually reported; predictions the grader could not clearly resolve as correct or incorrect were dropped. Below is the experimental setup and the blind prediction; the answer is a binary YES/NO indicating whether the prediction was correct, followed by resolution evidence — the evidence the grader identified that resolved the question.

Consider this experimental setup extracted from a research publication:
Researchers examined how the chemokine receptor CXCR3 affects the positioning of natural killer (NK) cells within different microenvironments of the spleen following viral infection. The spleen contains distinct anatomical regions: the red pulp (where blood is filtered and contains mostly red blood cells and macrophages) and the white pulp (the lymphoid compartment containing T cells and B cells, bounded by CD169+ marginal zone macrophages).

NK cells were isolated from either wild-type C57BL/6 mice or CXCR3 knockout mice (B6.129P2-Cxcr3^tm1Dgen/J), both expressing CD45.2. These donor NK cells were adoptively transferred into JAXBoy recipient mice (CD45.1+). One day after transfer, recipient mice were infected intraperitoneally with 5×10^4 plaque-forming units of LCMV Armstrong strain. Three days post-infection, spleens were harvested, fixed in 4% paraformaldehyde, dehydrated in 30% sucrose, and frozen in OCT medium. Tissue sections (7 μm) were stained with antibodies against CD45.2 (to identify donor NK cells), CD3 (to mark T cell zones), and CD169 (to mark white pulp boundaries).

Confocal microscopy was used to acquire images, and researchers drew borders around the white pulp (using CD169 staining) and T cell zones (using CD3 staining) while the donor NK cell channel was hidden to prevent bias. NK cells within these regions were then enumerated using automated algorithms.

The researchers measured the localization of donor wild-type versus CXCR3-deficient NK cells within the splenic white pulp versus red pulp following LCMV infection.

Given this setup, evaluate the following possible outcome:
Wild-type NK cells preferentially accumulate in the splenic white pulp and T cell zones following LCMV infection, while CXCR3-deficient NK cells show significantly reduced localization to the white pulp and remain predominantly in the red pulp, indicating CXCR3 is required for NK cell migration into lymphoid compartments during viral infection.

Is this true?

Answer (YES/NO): YES